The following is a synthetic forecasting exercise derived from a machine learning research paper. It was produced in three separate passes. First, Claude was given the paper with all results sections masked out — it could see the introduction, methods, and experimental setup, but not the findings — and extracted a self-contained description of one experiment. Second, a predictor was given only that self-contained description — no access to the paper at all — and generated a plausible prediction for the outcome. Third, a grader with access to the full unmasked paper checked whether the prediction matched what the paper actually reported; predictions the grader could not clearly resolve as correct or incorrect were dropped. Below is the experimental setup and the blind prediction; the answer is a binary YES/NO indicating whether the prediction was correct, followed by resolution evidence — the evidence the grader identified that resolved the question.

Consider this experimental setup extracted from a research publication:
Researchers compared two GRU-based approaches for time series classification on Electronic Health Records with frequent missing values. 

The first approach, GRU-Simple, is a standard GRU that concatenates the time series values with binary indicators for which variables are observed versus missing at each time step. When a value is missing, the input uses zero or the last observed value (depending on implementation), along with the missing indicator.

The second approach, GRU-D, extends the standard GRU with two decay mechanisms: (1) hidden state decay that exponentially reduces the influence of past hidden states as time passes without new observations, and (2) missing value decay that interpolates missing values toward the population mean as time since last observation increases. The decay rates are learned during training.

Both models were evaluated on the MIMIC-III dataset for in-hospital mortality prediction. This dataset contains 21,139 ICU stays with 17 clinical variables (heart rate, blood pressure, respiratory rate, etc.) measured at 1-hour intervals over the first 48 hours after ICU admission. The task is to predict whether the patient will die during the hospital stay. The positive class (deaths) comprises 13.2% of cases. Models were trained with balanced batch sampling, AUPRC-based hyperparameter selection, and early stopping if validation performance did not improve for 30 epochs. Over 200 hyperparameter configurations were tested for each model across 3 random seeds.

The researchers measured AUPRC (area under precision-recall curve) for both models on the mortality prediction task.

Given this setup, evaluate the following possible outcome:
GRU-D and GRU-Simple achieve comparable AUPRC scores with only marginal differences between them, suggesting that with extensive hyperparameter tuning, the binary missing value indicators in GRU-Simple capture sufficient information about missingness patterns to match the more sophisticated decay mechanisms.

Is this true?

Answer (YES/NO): NO